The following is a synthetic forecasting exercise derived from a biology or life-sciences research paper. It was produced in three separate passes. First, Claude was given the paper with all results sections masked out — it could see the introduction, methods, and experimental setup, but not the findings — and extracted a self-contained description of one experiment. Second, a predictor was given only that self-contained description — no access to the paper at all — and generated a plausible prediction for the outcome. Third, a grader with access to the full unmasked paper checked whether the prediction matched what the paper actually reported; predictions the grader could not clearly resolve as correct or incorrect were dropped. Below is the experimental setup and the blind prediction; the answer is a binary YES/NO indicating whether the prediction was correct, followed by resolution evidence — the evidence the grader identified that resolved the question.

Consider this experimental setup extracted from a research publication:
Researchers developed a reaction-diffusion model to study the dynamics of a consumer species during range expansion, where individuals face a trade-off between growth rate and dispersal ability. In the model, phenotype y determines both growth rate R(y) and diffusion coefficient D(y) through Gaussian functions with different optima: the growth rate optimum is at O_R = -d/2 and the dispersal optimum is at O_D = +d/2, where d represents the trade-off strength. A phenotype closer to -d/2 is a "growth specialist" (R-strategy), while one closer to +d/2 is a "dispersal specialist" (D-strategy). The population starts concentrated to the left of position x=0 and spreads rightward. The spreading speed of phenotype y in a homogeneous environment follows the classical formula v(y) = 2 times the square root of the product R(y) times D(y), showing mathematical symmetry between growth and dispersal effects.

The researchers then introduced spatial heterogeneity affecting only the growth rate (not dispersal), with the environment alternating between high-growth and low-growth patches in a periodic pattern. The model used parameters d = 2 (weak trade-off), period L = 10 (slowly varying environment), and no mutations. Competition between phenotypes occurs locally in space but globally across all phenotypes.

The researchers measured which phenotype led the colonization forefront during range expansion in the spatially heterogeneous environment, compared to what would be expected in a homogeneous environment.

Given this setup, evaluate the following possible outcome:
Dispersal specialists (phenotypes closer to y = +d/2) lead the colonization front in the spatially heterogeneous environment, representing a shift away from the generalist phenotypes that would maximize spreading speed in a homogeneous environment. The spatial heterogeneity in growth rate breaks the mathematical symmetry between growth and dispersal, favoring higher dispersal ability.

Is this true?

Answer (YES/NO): YES